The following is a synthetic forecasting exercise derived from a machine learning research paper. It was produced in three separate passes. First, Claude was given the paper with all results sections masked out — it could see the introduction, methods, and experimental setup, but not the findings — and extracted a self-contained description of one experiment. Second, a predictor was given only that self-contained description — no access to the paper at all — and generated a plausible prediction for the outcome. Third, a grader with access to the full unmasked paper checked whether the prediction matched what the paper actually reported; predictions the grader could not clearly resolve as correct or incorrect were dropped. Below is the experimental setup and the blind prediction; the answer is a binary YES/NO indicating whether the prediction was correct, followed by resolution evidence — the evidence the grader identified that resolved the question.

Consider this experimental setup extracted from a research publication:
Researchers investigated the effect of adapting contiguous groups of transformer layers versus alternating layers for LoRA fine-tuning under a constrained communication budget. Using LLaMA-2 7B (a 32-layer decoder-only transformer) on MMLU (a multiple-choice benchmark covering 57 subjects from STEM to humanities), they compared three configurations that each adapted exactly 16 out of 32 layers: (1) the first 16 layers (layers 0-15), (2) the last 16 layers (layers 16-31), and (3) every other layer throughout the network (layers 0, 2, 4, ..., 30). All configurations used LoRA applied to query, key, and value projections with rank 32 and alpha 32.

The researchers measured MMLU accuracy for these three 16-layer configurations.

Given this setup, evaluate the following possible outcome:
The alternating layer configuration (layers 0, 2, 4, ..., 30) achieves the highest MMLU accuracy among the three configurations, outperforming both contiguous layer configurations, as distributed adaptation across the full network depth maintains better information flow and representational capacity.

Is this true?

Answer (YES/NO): YES